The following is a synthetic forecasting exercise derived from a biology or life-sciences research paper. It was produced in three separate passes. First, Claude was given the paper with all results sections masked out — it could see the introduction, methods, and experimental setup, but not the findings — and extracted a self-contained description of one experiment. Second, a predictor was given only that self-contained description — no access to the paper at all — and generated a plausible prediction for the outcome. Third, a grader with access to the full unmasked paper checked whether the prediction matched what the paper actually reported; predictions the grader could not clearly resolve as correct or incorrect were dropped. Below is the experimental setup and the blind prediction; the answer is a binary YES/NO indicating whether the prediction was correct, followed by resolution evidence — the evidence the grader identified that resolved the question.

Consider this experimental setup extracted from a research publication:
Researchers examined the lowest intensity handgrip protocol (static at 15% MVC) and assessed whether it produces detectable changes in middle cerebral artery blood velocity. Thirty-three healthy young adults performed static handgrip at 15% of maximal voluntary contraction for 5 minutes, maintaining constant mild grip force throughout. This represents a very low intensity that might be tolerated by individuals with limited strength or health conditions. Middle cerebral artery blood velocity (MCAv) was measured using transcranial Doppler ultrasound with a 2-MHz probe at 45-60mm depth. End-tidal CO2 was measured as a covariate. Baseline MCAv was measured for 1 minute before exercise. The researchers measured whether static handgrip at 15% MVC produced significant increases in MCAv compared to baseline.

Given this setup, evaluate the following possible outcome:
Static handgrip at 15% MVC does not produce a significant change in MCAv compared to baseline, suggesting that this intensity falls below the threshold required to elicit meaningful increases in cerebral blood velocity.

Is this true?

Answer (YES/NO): YES